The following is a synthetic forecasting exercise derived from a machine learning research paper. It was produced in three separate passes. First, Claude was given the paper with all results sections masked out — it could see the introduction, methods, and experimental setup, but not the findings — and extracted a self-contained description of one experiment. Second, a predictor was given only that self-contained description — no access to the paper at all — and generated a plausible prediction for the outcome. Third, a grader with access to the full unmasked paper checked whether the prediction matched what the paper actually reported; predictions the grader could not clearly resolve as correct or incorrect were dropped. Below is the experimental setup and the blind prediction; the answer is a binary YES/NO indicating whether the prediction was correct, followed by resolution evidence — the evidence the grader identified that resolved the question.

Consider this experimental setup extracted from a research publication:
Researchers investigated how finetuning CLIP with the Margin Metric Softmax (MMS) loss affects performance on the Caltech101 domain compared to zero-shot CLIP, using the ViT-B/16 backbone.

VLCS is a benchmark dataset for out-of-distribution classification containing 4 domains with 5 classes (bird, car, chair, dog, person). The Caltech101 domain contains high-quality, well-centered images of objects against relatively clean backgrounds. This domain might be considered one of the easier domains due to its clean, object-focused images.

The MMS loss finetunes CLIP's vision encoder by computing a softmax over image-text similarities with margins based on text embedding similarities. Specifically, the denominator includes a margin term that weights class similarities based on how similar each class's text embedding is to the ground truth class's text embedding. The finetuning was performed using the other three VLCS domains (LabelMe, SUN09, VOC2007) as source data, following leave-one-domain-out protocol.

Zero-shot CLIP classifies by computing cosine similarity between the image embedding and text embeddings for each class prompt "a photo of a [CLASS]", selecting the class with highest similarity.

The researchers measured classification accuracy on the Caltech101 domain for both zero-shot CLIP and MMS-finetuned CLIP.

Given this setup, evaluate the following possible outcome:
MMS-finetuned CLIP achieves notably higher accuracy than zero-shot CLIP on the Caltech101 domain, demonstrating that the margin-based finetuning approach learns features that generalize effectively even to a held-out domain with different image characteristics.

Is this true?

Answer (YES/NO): NO